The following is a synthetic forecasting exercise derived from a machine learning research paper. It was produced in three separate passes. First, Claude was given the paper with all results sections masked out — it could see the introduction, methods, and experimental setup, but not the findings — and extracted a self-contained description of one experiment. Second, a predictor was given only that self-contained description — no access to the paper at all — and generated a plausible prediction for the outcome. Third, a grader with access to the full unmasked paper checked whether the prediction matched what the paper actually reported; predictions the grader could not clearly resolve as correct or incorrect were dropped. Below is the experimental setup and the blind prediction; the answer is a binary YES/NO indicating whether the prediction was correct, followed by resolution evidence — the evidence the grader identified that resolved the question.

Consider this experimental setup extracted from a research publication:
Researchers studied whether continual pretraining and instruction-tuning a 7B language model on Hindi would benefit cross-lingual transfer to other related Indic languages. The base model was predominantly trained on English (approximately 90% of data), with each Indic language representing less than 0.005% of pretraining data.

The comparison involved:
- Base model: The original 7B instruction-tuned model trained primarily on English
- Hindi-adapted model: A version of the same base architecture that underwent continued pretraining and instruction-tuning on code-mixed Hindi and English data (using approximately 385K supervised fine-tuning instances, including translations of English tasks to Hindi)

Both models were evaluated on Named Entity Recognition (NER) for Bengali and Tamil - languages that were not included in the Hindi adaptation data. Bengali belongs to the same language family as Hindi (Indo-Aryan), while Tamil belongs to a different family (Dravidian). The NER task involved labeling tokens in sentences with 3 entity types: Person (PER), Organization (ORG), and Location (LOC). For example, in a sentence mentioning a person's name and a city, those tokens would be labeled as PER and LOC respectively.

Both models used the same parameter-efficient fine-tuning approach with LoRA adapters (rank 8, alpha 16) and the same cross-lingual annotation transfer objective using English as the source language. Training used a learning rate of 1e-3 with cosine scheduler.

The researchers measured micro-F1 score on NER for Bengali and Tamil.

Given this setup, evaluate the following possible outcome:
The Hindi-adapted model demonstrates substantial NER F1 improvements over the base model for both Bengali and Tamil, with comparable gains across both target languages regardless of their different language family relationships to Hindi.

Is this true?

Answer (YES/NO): NO